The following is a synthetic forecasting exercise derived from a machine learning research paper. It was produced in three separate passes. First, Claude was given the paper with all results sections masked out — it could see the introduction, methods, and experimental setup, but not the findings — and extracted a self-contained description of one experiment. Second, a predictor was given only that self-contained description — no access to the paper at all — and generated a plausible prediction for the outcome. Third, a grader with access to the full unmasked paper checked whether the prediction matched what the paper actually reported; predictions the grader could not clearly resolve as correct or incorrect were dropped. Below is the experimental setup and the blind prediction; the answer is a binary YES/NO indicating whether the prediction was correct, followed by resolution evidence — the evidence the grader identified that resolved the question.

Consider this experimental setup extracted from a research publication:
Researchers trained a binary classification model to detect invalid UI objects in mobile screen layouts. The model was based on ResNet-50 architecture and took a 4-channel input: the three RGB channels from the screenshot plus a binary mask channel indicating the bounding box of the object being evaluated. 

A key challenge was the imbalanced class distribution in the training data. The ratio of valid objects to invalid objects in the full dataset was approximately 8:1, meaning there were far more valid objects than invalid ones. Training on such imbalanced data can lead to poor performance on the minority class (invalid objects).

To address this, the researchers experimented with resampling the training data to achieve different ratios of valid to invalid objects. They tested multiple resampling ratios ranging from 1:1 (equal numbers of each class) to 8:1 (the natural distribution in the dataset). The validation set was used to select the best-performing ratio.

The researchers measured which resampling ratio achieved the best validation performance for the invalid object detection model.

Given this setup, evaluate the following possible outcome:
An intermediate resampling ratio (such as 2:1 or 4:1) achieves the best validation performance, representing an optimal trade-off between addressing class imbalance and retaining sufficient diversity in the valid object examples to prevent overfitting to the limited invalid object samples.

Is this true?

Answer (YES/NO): YES